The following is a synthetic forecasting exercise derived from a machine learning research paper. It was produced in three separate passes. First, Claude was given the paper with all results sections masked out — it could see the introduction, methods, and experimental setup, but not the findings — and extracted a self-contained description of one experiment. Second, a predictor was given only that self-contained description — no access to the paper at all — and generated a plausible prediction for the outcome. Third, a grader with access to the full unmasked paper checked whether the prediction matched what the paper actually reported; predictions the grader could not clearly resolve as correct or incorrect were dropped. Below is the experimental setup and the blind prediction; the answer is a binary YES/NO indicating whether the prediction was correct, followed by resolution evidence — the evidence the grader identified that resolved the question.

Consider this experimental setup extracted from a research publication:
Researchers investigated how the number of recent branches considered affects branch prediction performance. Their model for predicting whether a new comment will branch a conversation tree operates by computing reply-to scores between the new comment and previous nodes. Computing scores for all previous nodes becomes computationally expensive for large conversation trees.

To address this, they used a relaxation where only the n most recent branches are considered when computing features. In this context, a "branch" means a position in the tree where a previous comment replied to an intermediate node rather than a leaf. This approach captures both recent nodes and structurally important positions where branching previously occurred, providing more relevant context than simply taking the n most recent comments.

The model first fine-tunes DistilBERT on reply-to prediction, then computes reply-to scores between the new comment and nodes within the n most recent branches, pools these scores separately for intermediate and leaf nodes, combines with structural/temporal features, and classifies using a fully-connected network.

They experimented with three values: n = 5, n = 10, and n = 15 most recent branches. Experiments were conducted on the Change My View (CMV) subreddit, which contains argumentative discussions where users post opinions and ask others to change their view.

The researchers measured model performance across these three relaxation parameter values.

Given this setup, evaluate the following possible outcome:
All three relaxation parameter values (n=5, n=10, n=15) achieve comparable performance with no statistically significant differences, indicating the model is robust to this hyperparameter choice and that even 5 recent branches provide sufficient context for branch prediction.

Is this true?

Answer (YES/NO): NO